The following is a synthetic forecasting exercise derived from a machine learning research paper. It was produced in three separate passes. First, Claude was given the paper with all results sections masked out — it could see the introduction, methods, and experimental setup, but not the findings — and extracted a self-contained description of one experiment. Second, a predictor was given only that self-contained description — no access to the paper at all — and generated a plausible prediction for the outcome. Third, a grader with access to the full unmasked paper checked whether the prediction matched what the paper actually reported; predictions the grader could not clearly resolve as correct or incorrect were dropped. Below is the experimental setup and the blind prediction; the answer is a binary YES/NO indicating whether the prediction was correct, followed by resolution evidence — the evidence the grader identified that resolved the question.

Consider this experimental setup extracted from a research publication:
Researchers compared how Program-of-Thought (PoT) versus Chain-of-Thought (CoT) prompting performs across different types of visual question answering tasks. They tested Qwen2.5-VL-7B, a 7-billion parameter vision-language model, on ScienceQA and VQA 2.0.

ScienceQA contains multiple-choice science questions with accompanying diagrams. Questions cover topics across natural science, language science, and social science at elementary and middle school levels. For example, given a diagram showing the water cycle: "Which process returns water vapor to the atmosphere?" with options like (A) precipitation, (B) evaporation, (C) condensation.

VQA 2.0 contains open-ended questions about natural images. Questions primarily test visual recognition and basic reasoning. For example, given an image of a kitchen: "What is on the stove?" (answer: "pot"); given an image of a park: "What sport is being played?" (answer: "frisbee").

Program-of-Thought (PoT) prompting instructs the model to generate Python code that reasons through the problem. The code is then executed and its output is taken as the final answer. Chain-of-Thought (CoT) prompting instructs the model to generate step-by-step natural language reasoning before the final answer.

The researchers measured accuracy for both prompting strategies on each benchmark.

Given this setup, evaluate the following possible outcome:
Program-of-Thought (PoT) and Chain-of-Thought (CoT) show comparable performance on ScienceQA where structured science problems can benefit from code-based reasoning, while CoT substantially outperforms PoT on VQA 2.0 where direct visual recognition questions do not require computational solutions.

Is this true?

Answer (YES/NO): NO